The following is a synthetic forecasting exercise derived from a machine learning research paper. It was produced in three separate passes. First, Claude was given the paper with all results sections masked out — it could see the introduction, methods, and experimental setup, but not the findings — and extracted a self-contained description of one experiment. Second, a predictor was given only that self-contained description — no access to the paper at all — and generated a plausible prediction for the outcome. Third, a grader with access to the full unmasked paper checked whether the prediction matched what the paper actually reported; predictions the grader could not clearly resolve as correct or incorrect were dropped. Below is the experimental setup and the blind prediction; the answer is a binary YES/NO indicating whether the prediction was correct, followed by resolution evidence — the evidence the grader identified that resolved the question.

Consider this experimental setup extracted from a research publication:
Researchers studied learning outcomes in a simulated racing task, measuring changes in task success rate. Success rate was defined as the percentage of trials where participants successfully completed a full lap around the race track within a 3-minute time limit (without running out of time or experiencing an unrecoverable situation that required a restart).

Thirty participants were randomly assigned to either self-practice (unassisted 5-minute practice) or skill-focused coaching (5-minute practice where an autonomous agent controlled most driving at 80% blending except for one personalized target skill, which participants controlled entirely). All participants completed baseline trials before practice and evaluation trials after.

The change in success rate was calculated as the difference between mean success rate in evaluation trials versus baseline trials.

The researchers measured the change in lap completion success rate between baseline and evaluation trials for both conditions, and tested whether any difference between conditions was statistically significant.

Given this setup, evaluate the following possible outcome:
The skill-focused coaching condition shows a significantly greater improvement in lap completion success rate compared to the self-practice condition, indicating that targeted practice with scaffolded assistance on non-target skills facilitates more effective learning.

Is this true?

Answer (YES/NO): NO